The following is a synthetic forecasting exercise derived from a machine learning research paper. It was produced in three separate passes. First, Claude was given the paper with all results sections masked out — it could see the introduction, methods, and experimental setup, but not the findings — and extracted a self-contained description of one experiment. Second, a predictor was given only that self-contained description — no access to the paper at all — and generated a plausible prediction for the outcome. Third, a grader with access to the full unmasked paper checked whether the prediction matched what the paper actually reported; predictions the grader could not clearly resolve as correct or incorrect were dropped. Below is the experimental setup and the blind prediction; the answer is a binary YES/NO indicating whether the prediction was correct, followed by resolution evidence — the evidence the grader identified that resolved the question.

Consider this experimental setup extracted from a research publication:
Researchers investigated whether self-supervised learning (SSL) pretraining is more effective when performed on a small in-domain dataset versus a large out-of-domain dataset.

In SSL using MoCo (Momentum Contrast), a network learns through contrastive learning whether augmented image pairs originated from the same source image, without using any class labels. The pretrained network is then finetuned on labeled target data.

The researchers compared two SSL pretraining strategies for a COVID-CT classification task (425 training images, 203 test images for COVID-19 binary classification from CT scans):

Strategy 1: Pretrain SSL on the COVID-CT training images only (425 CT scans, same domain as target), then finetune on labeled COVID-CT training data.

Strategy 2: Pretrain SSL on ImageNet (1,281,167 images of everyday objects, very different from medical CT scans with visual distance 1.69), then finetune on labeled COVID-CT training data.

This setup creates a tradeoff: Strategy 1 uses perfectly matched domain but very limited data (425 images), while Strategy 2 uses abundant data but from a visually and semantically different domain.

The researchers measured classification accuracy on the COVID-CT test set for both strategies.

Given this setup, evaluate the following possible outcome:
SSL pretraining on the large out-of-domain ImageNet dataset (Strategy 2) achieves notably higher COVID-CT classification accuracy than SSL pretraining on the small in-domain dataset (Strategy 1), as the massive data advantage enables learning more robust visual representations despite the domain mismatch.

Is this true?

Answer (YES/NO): YES